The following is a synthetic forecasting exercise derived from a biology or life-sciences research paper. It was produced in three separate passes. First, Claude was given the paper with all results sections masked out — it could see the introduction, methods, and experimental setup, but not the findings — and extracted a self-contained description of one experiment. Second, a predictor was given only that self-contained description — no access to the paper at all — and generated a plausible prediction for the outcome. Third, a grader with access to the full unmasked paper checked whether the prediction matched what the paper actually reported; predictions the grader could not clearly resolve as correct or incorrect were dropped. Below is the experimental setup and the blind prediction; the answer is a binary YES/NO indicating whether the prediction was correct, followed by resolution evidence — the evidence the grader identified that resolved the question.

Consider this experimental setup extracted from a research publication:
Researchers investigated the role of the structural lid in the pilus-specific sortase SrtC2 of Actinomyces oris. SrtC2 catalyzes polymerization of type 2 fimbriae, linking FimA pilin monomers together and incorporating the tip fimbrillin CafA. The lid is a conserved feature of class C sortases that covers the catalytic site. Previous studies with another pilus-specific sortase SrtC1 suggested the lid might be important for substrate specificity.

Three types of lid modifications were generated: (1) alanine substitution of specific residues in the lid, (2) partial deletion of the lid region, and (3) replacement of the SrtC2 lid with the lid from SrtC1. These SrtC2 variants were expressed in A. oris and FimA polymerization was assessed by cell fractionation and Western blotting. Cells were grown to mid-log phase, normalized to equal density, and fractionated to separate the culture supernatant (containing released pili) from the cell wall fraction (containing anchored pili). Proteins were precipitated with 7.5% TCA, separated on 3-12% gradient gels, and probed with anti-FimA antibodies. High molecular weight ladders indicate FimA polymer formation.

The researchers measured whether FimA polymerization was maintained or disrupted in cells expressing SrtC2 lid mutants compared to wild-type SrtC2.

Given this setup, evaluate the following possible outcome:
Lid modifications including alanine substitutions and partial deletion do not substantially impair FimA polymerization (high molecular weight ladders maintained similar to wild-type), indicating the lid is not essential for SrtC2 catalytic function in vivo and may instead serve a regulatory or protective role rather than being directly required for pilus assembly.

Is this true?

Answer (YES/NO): YES